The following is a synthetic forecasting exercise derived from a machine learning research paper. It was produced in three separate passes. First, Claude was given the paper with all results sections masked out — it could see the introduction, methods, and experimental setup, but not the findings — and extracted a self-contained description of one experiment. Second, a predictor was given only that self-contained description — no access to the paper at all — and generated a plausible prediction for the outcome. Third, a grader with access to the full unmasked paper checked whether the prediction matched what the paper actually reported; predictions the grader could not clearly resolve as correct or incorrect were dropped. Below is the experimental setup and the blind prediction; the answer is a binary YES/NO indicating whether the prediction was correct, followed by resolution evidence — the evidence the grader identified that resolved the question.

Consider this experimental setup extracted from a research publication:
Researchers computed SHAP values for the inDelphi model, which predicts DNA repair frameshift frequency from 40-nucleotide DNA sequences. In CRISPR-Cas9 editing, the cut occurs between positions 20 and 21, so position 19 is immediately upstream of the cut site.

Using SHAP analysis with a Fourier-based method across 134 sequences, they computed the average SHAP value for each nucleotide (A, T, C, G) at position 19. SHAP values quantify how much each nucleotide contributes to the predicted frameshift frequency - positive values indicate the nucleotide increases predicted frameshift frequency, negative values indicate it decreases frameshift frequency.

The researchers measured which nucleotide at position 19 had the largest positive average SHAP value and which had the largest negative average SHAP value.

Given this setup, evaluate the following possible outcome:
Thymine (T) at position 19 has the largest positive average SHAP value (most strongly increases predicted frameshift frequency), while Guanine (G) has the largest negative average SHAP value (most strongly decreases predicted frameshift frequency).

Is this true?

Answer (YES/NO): YES